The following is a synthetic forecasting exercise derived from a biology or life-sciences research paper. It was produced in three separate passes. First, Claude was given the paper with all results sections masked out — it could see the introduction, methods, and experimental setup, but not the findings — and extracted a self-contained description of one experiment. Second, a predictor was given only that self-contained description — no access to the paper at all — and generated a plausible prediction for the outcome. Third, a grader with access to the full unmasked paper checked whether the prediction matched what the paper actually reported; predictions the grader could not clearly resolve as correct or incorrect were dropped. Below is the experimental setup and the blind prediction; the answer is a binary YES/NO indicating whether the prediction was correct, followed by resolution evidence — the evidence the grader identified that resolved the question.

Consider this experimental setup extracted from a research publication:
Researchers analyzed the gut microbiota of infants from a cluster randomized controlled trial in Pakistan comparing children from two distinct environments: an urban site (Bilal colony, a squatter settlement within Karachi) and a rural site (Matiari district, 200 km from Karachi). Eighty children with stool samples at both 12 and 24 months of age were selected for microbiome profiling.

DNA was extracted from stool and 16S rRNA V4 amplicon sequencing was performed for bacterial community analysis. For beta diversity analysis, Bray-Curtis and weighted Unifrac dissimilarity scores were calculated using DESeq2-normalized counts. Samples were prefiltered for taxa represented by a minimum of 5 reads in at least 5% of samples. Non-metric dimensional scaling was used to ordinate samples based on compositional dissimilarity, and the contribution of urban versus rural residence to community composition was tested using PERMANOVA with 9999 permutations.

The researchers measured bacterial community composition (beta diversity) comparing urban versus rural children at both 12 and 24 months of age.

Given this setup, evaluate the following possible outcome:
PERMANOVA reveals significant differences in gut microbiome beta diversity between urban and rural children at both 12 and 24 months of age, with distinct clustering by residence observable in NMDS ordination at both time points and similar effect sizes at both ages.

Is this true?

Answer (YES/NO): NO